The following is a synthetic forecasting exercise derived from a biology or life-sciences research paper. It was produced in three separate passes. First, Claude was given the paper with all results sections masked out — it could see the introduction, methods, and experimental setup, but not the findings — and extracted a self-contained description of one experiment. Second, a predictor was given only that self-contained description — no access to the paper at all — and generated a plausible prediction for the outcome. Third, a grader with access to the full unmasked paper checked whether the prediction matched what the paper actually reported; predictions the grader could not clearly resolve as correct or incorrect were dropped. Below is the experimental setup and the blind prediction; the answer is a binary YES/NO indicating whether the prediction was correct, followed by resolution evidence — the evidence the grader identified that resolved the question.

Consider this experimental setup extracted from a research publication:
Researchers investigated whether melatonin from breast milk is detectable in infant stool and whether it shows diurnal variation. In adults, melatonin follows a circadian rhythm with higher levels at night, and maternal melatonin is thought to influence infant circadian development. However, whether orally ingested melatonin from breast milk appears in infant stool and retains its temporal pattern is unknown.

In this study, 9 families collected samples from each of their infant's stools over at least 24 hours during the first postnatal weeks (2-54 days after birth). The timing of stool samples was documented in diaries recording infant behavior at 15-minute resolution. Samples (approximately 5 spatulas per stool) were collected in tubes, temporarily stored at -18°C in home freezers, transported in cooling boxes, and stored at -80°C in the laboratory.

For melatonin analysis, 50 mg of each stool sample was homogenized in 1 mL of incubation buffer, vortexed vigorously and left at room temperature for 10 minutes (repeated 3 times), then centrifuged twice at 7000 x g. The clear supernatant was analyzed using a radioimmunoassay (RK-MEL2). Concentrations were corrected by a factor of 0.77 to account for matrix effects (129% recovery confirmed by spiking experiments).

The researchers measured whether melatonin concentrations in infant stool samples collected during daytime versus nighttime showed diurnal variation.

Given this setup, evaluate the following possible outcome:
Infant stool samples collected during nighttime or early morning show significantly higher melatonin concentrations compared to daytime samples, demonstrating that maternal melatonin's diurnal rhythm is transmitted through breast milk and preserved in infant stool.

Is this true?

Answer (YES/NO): NO